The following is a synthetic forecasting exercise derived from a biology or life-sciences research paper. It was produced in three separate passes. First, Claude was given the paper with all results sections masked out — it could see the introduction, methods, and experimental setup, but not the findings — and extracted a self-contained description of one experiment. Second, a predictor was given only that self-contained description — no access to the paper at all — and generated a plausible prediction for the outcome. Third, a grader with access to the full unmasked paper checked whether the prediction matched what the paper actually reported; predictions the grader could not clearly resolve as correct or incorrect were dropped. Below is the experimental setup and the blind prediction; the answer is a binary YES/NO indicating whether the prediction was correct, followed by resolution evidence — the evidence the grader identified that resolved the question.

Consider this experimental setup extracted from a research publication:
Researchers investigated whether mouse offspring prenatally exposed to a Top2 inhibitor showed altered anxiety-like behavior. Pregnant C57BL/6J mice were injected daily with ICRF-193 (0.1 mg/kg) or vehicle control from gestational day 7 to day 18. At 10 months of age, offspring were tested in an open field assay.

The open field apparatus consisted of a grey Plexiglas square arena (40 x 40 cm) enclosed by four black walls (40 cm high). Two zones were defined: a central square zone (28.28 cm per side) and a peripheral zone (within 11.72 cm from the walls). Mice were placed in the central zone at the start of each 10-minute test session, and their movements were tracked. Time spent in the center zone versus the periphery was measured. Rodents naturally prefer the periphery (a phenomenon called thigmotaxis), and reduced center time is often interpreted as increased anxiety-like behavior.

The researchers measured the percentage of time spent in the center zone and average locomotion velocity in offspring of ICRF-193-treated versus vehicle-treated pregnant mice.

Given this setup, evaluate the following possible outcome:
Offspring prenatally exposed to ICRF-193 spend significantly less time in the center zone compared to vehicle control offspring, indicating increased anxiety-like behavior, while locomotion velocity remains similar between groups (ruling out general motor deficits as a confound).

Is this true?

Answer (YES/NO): NO